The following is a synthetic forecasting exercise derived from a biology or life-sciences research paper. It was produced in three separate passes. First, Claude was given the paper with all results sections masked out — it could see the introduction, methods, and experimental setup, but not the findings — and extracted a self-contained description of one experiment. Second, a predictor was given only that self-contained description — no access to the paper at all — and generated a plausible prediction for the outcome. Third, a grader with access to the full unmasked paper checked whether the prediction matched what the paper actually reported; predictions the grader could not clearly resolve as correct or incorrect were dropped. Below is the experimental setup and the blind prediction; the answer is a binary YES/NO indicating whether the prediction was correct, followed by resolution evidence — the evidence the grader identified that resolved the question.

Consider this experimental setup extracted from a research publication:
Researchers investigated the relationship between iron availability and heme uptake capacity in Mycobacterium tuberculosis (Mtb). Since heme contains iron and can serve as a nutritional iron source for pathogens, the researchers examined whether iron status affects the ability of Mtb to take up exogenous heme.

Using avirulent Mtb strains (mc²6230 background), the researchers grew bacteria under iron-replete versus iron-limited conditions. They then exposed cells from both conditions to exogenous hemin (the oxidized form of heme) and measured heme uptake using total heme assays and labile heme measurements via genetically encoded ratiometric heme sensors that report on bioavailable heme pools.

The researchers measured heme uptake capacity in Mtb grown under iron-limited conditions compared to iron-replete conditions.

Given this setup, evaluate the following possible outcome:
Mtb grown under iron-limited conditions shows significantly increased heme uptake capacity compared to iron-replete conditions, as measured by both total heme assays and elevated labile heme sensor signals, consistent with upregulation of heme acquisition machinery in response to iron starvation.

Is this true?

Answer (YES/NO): NO